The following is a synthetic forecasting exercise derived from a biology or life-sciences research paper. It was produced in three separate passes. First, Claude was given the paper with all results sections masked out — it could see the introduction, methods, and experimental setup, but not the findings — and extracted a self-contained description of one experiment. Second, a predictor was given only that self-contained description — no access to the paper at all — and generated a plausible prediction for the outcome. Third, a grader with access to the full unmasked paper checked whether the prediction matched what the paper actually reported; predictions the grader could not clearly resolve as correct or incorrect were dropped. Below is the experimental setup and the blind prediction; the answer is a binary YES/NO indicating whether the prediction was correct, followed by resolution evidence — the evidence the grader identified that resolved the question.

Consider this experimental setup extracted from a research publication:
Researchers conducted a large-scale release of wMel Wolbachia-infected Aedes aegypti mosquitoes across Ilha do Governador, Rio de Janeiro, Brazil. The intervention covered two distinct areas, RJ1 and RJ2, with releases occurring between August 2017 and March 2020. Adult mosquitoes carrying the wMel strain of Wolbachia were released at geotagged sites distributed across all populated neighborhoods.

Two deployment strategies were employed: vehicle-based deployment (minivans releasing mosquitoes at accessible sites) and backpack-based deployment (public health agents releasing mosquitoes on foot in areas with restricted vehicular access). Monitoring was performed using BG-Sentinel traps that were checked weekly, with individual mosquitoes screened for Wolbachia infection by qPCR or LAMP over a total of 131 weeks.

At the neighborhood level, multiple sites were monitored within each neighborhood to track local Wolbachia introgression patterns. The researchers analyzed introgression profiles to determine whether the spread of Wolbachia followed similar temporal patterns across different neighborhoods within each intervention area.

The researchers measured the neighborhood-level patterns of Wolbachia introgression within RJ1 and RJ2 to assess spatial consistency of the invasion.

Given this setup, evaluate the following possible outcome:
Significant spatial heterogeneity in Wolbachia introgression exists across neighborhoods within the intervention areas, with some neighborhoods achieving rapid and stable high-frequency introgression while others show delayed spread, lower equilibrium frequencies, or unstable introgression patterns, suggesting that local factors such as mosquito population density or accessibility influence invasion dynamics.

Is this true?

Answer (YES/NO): YES